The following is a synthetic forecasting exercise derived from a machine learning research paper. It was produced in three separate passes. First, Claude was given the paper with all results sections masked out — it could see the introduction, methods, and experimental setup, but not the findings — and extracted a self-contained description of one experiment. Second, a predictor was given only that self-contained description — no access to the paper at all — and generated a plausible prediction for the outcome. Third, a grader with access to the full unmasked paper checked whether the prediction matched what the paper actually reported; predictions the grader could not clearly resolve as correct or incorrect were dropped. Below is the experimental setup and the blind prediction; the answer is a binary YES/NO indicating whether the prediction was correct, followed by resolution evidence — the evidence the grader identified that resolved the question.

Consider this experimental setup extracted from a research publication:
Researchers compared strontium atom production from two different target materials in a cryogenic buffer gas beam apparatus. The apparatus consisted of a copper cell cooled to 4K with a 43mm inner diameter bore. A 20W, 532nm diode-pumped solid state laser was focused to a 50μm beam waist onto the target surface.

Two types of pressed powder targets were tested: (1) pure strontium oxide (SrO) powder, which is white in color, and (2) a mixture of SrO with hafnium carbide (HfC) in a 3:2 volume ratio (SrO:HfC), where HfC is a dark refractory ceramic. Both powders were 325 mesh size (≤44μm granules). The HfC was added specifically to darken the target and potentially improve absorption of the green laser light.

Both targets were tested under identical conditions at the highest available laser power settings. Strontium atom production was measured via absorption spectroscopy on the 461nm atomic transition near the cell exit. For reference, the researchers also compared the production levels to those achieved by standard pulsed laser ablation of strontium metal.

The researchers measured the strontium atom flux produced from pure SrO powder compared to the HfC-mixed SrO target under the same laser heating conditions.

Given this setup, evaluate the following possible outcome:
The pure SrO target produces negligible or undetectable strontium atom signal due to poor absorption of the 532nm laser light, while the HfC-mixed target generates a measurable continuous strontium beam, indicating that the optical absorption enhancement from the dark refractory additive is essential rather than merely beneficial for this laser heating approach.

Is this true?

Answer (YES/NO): YES